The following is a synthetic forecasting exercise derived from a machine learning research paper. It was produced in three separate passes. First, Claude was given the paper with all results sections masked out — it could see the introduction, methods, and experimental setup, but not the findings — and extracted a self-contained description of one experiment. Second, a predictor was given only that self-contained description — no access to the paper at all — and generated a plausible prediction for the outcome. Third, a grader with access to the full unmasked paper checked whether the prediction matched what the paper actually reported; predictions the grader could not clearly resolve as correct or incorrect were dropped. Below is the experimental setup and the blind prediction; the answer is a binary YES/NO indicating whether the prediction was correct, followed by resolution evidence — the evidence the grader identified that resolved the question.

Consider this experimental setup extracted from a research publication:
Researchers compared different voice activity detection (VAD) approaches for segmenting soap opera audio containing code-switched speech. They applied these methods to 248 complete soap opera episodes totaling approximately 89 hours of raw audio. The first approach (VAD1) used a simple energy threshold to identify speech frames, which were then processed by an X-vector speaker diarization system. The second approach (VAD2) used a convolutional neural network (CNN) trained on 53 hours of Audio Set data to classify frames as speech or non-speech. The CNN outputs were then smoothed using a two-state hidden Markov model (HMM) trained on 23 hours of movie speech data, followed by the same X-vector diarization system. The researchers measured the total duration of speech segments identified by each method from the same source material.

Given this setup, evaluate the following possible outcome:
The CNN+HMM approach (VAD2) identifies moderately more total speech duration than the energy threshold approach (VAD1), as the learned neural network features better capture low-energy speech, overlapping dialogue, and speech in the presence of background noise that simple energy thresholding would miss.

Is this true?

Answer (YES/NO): NO